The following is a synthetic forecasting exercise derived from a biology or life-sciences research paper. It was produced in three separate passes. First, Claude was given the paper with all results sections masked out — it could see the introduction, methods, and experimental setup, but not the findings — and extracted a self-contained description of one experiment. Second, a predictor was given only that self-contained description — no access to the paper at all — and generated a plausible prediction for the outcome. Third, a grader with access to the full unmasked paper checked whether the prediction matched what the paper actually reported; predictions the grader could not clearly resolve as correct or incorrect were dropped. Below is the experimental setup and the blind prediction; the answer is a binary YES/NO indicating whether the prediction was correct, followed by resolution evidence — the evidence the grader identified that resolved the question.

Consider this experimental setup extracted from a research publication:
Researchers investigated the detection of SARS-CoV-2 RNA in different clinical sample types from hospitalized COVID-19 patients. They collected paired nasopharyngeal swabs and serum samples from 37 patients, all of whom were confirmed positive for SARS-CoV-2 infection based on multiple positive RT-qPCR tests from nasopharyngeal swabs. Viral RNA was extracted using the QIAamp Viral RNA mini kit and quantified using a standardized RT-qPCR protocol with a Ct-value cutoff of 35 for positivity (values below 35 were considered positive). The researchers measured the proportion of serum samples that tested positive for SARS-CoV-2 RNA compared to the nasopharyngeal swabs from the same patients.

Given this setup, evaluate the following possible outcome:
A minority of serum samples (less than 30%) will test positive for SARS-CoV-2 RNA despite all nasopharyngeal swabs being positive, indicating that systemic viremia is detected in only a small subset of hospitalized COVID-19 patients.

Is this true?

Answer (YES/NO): YES